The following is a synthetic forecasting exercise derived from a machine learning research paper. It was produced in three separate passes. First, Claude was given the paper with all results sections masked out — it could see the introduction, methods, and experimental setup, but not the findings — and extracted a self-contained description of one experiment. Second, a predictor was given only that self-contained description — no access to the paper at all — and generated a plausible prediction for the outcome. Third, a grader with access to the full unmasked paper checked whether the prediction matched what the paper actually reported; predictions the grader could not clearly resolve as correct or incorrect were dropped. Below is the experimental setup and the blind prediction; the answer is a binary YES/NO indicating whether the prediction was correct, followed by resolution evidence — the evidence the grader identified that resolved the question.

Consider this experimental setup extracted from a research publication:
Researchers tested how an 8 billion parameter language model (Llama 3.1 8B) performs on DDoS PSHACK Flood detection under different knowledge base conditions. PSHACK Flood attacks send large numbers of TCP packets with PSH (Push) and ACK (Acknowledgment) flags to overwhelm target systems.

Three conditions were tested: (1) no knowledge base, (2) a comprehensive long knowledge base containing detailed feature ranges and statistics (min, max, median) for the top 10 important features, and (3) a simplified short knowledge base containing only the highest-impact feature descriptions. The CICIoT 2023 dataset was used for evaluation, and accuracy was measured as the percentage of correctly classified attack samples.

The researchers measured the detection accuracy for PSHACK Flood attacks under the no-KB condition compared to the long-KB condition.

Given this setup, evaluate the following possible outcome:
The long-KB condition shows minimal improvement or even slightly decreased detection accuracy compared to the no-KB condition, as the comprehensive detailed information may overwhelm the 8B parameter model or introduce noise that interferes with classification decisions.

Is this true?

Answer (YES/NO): NO